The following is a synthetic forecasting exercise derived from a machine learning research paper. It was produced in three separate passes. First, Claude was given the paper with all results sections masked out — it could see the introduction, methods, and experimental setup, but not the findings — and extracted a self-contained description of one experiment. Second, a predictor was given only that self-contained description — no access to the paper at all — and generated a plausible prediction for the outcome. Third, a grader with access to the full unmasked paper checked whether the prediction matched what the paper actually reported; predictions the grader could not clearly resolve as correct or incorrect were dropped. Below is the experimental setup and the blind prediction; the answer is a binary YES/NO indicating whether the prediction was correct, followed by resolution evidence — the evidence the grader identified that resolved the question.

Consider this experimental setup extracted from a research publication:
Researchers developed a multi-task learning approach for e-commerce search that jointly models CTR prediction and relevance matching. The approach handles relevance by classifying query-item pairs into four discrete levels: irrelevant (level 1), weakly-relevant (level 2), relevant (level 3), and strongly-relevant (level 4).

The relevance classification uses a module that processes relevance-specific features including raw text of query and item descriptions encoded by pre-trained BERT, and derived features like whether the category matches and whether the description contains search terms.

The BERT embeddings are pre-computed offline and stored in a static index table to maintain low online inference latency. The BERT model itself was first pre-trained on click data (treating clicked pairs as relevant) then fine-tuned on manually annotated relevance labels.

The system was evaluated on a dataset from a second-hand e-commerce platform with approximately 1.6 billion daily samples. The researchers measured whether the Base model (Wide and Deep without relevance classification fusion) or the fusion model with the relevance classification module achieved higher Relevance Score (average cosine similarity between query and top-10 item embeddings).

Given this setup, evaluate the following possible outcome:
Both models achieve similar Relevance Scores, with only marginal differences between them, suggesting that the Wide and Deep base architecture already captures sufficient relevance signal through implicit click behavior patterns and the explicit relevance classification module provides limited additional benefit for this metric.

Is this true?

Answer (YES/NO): NO